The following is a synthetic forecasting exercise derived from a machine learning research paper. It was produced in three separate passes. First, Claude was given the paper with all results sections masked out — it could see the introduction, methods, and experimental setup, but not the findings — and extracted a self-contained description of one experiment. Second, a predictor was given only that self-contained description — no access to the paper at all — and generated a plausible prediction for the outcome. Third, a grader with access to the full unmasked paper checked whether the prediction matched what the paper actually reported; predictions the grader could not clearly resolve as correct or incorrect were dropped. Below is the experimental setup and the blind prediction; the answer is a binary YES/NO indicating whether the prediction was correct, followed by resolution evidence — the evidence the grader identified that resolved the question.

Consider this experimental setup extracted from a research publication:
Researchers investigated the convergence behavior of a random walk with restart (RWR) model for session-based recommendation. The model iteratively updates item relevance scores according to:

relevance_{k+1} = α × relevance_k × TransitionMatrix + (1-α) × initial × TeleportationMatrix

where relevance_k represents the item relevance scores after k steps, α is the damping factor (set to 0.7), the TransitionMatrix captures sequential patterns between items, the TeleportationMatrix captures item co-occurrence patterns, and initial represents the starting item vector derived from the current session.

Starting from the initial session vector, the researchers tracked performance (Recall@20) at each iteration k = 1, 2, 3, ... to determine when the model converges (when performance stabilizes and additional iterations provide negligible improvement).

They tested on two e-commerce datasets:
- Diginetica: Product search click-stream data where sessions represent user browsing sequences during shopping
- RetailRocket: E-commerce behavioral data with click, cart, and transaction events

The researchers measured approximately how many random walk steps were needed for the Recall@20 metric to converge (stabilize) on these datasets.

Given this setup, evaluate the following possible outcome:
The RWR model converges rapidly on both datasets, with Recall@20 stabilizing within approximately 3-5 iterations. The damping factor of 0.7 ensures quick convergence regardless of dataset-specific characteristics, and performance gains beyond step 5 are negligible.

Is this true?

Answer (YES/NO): YES